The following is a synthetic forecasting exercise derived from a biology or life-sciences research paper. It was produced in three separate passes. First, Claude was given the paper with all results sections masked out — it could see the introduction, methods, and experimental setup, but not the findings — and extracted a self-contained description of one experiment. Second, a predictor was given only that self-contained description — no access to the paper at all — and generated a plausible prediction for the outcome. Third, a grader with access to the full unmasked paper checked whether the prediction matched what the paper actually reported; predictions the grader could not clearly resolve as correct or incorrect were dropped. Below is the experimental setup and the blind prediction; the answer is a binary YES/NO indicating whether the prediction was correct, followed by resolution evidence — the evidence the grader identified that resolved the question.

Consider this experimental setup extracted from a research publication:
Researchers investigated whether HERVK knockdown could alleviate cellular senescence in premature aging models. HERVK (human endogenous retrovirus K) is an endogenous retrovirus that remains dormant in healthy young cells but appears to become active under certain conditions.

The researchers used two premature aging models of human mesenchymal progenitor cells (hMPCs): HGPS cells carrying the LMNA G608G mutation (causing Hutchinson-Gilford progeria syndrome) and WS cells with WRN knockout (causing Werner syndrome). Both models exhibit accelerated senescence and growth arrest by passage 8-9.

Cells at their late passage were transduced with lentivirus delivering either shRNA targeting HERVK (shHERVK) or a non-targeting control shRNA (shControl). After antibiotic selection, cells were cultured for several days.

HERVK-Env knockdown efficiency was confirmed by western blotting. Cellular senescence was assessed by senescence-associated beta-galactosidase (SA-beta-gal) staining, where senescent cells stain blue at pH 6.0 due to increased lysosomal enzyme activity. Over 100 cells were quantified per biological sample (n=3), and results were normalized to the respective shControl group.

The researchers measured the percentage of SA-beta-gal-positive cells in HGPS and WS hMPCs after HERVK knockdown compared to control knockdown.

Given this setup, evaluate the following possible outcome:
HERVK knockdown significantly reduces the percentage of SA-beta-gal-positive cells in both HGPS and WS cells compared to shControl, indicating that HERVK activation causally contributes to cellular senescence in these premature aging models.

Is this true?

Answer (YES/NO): YES